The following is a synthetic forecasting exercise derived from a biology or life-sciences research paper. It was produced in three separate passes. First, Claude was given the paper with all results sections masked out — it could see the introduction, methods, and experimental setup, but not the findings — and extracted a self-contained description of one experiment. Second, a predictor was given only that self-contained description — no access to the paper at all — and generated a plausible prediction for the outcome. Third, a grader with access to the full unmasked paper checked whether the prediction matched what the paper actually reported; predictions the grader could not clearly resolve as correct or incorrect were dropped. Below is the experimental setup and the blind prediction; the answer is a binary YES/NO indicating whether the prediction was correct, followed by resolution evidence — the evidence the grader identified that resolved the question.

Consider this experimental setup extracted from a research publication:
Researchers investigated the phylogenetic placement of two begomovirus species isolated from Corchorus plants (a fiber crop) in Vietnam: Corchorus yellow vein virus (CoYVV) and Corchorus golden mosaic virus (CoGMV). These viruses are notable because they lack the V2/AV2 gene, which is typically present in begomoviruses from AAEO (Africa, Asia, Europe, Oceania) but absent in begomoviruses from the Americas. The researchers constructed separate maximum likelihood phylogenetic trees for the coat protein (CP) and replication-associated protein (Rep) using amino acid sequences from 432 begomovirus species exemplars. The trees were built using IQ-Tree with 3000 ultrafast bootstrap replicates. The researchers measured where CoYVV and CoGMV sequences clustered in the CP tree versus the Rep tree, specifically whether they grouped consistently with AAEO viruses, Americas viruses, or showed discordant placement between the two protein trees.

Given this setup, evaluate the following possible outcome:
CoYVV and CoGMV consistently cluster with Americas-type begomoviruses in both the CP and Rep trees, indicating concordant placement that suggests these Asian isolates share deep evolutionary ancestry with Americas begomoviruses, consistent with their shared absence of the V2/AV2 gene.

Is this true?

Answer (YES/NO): NO